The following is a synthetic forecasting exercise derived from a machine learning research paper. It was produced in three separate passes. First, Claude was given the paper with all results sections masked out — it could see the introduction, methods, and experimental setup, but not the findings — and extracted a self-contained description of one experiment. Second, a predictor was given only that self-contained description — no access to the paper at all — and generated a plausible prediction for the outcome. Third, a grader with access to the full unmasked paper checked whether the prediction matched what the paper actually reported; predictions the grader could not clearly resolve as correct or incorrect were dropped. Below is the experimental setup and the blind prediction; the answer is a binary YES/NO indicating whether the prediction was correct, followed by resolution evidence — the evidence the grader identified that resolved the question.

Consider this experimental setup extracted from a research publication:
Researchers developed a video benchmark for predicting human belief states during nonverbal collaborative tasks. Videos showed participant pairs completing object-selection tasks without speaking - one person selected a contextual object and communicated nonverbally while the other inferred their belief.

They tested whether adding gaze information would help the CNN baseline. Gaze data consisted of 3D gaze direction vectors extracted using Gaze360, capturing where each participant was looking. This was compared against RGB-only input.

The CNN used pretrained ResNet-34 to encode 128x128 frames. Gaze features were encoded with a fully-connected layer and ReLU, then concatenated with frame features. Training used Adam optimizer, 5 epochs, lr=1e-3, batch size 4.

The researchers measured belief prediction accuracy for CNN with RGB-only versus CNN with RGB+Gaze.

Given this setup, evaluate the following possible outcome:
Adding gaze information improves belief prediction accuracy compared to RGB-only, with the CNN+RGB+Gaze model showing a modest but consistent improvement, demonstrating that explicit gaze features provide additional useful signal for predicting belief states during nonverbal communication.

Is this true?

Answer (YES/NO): NO